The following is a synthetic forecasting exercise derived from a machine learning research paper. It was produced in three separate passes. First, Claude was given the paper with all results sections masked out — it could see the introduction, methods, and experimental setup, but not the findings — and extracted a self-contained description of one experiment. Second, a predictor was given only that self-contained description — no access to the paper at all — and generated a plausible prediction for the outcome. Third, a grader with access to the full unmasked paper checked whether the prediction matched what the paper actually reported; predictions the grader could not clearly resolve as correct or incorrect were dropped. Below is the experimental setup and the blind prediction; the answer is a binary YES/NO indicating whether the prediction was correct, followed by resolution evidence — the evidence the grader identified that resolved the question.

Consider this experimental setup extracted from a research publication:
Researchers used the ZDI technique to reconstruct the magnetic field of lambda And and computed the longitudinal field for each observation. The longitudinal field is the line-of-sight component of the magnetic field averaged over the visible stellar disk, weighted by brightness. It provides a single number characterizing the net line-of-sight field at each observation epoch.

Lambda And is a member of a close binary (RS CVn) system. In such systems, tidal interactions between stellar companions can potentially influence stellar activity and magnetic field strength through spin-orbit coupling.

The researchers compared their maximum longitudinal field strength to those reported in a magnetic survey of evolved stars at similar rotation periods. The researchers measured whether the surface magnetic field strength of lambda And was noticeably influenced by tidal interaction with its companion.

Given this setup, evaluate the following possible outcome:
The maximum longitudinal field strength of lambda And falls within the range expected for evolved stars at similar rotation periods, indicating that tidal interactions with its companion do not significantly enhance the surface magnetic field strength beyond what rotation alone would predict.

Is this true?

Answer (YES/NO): YES